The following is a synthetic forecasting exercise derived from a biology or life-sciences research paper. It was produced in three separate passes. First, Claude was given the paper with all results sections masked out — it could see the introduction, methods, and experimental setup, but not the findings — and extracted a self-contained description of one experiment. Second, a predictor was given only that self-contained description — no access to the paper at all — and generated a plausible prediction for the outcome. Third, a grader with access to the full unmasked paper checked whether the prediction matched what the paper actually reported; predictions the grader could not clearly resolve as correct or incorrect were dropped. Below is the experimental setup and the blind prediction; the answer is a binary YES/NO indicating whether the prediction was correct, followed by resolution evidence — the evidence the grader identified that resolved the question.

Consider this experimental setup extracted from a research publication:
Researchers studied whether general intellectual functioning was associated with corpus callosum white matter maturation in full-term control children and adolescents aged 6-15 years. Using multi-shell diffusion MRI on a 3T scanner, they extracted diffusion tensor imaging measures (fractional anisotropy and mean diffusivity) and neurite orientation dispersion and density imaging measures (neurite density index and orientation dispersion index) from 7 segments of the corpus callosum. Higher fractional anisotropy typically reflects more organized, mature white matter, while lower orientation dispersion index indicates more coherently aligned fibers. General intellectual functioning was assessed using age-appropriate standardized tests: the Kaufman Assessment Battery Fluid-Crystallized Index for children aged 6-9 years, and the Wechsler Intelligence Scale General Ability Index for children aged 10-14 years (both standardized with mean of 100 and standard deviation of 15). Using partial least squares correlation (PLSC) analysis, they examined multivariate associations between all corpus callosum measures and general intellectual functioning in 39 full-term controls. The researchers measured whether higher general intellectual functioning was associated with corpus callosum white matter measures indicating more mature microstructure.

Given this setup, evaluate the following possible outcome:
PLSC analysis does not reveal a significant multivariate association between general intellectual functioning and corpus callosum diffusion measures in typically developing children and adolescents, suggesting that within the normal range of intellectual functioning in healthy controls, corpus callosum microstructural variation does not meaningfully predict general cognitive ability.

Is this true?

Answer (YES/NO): NO